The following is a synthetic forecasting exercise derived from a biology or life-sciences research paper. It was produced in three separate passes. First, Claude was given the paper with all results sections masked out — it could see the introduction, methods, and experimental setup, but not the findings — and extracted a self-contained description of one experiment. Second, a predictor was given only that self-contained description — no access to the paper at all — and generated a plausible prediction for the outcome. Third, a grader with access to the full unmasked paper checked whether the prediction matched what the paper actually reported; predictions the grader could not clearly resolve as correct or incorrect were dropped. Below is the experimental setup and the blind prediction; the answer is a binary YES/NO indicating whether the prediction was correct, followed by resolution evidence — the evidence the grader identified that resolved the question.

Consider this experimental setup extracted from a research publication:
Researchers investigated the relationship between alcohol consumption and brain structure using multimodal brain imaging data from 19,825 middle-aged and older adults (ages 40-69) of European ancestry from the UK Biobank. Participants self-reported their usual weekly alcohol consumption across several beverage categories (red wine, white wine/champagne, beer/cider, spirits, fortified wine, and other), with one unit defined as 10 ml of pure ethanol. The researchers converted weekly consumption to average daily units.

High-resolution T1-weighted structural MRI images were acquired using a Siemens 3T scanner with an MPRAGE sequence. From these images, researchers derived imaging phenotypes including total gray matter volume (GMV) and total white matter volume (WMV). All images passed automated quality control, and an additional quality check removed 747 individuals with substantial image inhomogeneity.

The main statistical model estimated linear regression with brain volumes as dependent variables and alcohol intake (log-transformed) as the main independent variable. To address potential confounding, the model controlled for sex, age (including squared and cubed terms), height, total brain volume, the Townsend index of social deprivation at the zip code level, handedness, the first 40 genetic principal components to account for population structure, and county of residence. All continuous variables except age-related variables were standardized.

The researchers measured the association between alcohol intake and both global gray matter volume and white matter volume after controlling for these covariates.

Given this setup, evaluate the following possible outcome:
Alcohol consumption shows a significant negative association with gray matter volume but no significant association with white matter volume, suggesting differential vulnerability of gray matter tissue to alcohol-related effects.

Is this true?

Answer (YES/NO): NO